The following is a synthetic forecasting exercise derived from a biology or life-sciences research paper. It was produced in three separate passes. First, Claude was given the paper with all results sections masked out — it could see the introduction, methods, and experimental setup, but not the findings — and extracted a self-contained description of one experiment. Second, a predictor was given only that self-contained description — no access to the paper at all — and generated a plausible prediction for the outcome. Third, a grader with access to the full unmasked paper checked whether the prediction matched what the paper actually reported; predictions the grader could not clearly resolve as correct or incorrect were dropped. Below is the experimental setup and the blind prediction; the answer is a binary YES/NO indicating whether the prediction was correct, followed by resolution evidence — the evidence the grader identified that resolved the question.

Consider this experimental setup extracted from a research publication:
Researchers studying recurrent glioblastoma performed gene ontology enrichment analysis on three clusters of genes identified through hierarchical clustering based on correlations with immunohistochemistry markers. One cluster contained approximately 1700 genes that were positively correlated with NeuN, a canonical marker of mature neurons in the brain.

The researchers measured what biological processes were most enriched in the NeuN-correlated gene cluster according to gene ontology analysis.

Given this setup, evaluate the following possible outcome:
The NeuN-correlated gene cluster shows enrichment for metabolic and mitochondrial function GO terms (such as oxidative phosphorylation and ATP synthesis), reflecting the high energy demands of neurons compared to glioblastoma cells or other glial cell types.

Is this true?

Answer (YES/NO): NO